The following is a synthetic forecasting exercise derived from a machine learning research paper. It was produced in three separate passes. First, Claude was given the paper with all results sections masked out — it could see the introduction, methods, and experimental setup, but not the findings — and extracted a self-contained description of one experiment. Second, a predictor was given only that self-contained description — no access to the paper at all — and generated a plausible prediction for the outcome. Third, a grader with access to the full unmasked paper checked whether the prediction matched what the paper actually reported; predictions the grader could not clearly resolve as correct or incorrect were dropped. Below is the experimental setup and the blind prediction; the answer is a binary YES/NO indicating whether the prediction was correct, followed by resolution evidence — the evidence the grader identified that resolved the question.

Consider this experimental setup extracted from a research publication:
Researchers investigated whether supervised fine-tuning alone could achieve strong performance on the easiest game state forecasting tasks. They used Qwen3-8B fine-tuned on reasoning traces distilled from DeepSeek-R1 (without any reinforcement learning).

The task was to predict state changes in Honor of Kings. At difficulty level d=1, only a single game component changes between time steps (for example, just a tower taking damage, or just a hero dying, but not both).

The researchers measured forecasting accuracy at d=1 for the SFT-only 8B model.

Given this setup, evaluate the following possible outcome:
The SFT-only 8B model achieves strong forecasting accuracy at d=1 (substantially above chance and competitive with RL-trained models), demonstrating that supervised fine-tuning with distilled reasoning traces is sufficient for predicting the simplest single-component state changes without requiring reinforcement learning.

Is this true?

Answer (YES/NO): YES